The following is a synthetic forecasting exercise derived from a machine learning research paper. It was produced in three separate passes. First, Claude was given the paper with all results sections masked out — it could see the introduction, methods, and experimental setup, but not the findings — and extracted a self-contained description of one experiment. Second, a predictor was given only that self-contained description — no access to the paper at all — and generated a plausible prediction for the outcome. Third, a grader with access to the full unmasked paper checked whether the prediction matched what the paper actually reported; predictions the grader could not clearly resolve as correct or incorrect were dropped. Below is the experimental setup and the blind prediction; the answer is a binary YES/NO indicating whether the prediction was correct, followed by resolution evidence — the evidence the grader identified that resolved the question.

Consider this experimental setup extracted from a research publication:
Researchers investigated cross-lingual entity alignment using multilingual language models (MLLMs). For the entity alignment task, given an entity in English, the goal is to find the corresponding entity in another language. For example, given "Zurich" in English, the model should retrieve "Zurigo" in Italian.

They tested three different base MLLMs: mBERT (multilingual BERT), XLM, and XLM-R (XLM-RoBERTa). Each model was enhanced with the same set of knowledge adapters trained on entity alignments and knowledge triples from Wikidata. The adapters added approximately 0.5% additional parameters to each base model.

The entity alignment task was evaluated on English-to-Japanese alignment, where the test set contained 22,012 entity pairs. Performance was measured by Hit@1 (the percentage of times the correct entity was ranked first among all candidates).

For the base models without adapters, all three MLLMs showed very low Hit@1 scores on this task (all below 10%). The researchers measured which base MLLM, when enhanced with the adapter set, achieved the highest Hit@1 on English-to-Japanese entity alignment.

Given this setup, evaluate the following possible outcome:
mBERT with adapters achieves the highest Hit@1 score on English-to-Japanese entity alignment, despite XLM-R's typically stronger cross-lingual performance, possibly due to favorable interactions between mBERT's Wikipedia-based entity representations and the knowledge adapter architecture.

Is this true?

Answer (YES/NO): NO